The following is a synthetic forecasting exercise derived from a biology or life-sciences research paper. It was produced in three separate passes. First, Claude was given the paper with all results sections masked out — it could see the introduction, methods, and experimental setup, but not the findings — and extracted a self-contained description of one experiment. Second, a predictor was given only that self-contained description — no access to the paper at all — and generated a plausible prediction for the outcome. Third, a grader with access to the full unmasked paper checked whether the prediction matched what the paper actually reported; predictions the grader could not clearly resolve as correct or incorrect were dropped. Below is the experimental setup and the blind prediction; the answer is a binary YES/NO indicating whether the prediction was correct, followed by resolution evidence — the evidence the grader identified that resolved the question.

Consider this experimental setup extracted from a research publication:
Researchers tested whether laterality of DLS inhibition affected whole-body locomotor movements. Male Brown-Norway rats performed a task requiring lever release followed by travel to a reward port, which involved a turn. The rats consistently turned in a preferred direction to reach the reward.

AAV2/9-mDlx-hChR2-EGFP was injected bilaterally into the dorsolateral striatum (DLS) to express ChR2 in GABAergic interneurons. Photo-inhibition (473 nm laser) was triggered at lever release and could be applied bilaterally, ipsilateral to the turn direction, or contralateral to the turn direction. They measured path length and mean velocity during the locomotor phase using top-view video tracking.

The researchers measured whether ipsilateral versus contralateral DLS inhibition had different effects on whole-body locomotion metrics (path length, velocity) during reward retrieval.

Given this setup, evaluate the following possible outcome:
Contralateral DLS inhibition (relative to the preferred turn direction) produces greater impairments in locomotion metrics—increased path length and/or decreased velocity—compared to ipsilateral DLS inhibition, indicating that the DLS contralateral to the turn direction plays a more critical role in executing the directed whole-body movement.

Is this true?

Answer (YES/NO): NO